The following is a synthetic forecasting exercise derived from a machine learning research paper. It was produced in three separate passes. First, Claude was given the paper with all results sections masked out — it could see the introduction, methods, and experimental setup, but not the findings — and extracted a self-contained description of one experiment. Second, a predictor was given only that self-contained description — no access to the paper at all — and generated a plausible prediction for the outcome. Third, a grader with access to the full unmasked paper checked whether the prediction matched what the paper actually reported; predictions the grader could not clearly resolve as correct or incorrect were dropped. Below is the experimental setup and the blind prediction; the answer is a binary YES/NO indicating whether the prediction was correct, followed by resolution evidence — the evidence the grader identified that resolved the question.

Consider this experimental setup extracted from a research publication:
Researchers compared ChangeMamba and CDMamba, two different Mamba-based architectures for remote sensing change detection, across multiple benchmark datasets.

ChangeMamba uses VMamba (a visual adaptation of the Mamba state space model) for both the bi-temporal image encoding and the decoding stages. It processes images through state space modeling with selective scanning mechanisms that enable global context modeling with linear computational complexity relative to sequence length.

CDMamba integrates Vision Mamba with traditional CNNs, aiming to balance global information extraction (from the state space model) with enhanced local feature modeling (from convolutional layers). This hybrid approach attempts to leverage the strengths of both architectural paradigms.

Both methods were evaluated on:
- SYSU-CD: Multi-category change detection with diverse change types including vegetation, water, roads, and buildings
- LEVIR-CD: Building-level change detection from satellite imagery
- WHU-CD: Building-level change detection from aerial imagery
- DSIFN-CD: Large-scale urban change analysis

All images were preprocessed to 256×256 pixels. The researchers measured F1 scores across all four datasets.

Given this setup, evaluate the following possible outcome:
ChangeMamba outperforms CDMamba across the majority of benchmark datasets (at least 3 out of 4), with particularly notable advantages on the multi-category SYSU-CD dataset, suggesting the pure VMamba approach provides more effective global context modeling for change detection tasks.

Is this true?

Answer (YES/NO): NO